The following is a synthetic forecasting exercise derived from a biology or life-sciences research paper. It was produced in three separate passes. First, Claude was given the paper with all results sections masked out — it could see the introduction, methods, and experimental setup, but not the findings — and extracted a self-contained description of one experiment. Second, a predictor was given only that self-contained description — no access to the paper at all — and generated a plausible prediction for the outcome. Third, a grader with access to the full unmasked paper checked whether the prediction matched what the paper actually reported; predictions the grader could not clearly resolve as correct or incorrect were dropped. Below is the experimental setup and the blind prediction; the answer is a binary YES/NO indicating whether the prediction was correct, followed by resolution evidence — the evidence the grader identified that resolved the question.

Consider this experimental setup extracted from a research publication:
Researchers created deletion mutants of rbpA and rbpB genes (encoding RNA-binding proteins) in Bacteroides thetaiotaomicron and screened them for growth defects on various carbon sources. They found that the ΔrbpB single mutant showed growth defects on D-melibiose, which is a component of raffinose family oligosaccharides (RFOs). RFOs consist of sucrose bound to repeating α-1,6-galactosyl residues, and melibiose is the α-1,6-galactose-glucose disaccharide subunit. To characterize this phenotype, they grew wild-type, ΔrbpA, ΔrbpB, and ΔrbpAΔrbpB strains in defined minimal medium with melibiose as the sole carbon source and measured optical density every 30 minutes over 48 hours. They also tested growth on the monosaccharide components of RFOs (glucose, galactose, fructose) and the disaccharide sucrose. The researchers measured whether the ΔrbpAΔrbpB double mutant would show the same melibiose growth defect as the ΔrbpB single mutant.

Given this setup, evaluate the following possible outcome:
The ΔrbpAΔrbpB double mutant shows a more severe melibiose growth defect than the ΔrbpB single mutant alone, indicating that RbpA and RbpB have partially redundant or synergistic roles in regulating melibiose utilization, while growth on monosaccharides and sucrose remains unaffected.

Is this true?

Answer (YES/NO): NO